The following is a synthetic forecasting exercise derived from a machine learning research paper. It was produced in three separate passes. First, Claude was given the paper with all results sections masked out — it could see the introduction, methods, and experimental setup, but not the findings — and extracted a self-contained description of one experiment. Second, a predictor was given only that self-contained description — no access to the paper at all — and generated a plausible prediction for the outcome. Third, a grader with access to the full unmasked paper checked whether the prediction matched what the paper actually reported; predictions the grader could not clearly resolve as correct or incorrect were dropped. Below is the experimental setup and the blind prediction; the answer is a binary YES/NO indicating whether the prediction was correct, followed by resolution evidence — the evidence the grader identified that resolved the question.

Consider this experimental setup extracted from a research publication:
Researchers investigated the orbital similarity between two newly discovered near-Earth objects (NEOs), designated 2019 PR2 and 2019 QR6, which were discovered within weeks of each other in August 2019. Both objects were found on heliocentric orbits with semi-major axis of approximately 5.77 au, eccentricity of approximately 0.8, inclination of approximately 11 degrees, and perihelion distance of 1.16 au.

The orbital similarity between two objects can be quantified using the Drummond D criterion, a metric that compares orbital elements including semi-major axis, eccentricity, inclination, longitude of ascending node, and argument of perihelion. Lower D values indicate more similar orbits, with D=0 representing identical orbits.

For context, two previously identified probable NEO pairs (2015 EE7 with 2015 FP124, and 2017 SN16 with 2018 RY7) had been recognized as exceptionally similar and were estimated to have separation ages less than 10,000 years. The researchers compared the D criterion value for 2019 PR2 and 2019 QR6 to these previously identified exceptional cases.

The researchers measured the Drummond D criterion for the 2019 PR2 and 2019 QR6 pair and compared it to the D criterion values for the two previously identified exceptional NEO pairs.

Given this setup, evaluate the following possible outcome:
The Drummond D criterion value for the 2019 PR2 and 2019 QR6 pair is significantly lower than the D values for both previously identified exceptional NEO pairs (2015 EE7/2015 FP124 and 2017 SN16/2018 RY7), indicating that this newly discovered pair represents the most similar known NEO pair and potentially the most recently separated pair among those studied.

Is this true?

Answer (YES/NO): YES